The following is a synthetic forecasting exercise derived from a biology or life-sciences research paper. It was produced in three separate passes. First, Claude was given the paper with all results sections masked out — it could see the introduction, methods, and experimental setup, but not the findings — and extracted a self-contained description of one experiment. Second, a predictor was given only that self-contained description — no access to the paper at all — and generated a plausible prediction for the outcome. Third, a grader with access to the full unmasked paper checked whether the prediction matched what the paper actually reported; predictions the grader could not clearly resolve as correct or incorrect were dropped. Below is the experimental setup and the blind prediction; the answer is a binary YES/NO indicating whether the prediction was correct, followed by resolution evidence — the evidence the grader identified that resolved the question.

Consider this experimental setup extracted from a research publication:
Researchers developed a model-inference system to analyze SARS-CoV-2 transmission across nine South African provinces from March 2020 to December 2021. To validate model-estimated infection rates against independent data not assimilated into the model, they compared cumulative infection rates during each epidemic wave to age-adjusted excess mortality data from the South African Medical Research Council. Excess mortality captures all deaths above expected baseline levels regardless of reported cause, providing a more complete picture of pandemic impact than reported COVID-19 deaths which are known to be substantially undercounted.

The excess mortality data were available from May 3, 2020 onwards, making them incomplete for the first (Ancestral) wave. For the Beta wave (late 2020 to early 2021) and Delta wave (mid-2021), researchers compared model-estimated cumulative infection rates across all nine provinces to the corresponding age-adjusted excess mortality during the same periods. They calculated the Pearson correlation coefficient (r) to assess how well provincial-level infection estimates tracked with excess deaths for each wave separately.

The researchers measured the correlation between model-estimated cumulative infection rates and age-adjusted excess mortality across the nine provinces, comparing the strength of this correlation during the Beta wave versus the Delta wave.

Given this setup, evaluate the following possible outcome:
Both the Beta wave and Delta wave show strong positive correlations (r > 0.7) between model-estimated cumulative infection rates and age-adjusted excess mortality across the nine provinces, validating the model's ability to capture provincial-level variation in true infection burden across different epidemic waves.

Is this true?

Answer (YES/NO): NO